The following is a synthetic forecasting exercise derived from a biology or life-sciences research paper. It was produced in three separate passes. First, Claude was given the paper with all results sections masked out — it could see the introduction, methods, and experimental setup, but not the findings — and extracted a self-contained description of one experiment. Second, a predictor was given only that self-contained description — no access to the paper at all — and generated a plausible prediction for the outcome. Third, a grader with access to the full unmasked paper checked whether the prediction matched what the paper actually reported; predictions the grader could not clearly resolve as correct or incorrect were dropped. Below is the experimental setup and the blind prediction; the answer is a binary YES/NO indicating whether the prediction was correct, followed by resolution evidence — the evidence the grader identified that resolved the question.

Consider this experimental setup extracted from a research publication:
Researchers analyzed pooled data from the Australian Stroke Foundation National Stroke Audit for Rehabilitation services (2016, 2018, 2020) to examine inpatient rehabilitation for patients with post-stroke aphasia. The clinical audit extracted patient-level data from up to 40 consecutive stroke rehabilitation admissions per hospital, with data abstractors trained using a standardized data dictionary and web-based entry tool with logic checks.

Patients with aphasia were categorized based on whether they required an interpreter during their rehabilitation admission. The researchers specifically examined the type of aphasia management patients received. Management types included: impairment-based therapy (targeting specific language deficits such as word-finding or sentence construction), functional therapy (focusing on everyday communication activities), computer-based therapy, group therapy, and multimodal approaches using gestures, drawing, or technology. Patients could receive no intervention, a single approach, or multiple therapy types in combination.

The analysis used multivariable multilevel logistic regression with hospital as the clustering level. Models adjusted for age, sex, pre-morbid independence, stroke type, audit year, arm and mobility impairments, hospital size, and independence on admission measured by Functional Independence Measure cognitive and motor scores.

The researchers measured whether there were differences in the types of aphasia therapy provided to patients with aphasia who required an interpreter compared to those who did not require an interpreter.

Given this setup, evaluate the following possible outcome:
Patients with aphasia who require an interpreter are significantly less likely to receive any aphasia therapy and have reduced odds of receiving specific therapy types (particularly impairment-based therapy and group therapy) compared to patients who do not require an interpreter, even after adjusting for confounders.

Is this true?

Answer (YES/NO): NO